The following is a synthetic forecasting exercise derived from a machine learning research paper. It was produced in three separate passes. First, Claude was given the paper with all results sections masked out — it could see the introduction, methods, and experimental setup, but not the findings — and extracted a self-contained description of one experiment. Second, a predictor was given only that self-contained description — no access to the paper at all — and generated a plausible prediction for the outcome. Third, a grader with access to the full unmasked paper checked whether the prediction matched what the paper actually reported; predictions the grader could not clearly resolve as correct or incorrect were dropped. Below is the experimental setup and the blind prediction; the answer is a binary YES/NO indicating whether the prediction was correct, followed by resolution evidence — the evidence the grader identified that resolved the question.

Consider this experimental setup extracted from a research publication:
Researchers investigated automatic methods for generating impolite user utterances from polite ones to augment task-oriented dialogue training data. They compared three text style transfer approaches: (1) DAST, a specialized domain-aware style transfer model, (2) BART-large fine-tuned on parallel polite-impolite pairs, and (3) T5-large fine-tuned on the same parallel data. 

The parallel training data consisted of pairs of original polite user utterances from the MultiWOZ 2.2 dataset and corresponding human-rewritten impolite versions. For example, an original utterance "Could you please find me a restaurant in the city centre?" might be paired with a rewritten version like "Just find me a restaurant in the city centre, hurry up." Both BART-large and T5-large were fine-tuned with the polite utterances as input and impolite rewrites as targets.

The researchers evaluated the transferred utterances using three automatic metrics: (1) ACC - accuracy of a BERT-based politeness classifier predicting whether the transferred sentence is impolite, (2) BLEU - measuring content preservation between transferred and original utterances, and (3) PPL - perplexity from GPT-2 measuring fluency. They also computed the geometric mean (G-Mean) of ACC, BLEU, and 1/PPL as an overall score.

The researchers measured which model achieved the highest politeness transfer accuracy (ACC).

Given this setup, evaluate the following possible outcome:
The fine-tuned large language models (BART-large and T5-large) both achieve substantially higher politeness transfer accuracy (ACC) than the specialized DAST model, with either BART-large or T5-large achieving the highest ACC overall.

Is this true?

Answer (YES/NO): YES